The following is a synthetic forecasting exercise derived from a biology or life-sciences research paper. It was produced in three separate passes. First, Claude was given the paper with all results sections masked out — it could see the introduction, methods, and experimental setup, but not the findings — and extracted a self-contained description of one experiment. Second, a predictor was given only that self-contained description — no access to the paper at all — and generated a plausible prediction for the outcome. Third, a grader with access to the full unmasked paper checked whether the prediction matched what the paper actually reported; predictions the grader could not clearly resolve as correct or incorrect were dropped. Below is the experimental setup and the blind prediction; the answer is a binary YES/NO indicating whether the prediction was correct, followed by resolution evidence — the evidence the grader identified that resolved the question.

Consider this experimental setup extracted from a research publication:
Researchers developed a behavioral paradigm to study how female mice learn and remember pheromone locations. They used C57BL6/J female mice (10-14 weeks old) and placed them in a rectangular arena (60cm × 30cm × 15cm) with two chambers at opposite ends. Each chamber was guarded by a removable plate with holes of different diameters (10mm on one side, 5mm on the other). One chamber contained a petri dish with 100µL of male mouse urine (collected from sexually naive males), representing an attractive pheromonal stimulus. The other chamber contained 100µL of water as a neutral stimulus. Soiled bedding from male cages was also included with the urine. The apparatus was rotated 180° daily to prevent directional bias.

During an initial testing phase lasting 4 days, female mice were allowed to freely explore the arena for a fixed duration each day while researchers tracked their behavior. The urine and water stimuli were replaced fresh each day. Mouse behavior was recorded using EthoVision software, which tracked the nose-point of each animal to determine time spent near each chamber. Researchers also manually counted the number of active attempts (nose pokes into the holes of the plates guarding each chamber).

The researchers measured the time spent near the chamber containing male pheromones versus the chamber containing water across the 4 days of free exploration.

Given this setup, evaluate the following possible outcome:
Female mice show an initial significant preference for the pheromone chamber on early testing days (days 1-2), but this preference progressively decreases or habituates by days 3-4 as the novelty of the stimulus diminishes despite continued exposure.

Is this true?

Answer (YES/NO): NO